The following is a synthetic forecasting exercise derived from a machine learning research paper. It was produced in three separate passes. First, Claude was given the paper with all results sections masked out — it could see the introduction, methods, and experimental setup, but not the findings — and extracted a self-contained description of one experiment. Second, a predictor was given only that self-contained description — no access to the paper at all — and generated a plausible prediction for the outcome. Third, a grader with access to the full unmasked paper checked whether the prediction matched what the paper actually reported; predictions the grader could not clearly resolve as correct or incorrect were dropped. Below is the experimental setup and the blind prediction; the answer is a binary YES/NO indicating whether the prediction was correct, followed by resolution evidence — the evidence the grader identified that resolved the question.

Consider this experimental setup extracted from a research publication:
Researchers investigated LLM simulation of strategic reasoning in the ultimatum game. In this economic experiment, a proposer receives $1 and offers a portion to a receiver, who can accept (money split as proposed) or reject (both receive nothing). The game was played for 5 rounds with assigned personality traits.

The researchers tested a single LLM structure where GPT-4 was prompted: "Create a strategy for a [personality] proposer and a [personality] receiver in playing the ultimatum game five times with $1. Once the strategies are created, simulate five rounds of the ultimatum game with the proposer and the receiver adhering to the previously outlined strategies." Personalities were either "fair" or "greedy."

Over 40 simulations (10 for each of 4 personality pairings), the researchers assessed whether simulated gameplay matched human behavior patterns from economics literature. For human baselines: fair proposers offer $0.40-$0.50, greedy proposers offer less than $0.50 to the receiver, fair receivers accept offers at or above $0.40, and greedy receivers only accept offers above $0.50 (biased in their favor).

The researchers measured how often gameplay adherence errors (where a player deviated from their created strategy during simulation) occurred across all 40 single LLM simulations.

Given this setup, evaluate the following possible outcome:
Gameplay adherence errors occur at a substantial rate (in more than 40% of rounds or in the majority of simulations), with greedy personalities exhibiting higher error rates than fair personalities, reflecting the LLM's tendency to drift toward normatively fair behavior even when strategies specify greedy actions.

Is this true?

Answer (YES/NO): NO